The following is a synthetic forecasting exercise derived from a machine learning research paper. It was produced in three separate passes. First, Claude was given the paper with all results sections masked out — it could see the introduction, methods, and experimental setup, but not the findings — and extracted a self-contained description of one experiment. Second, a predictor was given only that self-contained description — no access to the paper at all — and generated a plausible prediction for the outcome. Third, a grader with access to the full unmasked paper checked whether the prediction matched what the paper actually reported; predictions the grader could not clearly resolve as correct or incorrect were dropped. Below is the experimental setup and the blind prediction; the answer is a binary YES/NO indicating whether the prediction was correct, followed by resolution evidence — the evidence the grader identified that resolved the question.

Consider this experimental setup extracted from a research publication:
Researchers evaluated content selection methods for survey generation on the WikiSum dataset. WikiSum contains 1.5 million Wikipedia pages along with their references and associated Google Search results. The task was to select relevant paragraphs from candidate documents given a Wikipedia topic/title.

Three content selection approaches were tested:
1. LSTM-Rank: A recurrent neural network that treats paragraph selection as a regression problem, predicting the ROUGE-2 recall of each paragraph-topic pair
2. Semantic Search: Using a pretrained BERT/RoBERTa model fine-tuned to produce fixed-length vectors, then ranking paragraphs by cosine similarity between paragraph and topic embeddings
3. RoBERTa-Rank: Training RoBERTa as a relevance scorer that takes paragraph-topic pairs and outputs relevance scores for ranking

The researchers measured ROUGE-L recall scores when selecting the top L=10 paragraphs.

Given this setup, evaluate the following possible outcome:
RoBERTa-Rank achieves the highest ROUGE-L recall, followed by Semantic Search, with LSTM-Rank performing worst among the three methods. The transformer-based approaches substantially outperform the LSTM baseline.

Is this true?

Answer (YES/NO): NO